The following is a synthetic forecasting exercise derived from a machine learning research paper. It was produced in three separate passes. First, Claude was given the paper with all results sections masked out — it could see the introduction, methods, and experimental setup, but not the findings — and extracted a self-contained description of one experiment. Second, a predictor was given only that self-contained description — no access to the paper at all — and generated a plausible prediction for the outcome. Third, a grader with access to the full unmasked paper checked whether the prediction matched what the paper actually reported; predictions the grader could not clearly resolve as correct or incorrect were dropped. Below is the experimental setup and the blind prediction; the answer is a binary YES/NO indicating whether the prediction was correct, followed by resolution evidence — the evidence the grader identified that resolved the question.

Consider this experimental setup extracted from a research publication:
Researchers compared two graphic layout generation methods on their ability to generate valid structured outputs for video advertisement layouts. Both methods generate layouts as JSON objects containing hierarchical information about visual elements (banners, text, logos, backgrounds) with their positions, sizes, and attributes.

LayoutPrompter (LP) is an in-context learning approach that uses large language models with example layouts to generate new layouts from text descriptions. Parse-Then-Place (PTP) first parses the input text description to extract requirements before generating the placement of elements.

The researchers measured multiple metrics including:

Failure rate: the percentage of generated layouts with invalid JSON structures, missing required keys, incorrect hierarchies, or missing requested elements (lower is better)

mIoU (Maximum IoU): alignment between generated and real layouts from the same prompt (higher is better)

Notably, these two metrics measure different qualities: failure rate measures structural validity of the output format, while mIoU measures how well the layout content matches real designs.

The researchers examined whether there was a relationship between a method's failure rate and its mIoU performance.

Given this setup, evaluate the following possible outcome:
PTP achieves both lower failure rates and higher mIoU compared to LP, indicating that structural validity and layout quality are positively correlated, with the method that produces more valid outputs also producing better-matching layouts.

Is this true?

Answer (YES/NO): NO